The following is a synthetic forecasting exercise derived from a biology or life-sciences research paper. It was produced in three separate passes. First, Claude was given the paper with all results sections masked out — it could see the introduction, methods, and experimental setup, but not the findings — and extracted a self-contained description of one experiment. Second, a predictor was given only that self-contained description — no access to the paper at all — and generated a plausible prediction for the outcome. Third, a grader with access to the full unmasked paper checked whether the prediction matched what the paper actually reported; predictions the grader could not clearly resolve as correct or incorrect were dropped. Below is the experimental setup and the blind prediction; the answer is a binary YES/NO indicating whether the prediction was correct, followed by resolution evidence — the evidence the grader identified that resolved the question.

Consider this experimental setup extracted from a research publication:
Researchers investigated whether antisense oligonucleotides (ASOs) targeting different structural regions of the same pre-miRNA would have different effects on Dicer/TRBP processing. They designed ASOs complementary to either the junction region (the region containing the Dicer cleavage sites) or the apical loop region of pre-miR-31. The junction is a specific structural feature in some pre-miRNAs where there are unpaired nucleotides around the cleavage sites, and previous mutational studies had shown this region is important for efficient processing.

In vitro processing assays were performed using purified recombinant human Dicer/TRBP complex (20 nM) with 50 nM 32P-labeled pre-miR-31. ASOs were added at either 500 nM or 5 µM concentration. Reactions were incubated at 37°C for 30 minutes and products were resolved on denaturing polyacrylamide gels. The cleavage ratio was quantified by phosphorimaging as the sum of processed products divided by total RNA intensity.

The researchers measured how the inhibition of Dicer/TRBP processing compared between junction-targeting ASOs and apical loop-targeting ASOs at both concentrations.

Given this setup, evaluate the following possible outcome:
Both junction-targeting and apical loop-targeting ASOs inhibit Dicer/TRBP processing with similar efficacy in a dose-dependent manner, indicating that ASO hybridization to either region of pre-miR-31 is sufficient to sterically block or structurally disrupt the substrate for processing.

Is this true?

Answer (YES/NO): NO